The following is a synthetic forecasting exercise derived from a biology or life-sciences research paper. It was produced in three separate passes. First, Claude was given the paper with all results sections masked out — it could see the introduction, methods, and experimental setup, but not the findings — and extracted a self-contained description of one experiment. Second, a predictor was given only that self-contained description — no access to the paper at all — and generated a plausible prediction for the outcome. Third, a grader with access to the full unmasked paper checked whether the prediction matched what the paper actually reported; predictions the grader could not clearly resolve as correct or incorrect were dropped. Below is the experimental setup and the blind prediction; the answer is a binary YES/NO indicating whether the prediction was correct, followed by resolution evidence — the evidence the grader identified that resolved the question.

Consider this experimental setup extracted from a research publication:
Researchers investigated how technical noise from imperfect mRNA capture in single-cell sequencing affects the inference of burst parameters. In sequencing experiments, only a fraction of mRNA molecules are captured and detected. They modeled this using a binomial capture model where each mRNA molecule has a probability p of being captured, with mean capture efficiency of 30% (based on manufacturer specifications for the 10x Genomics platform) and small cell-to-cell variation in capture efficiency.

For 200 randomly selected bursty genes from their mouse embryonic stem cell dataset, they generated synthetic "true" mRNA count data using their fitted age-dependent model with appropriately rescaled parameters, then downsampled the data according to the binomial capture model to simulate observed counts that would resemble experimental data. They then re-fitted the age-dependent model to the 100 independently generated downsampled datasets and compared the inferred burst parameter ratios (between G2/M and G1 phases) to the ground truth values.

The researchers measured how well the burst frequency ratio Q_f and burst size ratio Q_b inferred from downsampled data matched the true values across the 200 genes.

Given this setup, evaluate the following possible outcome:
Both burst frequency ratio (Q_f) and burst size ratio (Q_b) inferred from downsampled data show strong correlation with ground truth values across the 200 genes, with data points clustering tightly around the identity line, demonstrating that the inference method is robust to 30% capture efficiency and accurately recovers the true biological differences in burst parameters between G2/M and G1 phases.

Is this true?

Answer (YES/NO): YES